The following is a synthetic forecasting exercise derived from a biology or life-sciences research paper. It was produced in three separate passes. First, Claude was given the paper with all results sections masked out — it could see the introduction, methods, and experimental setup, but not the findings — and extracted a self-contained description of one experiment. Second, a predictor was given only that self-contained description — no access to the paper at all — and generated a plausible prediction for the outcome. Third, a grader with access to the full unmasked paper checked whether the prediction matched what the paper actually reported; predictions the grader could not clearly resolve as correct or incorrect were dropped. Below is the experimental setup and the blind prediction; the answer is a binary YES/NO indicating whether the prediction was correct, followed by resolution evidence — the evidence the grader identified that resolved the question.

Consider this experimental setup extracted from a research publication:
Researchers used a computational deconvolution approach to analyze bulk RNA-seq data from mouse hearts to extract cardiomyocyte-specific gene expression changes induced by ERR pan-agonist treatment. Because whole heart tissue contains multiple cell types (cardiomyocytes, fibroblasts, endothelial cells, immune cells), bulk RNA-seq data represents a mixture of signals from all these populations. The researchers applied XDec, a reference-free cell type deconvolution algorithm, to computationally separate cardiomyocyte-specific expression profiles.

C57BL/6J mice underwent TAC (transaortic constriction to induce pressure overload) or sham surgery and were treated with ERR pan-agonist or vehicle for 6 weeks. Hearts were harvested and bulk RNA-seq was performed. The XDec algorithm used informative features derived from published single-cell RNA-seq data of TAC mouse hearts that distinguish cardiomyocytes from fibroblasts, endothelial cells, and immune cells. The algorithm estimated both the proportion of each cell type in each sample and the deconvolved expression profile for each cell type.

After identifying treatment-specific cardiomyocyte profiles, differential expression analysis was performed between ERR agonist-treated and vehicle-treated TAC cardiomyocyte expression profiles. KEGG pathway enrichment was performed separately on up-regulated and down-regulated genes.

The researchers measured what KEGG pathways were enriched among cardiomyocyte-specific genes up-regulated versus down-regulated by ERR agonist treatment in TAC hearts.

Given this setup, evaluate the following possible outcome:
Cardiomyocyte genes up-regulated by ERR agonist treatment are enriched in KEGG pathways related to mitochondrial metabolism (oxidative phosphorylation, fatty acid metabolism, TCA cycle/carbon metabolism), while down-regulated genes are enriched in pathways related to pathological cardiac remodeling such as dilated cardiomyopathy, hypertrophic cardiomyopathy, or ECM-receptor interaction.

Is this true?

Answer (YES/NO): NO